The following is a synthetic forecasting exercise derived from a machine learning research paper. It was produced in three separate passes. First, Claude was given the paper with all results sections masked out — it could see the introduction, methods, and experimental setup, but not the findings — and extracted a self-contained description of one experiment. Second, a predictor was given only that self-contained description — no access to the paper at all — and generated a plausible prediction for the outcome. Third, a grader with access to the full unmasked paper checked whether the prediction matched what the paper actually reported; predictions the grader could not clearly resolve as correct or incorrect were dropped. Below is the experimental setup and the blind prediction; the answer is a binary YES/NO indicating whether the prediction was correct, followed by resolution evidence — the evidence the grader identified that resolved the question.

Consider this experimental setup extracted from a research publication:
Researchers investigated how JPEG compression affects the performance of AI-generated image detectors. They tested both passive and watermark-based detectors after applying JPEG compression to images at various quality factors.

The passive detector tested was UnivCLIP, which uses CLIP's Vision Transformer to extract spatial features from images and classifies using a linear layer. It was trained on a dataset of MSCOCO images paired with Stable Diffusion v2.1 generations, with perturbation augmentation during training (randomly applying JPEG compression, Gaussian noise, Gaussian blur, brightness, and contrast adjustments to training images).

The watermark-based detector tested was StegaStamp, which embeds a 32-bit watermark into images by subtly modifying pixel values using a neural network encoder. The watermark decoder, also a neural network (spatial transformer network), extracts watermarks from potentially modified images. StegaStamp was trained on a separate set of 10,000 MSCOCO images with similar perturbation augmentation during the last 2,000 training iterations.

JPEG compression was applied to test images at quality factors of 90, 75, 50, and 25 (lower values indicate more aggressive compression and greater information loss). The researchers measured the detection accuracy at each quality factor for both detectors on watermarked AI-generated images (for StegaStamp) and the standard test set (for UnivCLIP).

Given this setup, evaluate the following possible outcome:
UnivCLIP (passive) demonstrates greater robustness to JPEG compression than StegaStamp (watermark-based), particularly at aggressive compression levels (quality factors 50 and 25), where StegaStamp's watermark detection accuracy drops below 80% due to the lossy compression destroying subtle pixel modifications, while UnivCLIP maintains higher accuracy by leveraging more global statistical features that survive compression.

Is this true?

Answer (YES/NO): NO